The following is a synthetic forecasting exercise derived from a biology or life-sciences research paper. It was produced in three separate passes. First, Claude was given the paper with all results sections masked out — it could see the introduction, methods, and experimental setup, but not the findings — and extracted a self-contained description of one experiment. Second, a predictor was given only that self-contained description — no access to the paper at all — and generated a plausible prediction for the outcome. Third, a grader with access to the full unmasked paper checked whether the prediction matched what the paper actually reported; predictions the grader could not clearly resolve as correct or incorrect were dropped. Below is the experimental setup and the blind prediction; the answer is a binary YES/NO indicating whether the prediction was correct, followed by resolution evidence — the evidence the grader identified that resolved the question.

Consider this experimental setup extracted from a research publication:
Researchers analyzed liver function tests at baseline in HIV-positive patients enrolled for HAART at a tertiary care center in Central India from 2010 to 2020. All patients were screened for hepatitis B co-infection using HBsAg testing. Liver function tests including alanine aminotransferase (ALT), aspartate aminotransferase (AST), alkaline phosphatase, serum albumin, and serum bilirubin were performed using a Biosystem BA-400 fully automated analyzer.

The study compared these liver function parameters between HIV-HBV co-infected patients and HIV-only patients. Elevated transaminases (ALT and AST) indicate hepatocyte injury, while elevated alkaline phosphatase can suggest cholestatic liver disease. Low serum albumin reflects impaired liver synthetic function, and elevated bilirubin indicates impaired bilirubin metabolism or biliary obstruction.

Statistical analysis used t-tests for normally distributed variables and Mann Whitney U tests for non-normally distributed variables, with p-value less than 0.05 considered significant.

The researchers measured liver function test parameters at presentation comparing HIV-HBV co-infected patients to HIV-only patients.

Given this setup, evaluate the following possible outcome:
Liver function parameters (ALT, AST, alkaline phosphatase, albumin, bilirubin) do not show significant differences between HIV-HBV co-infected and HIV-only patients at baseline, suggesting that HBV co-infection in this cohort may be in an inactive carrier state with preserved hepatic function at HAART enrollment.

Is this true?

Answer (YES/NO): NO